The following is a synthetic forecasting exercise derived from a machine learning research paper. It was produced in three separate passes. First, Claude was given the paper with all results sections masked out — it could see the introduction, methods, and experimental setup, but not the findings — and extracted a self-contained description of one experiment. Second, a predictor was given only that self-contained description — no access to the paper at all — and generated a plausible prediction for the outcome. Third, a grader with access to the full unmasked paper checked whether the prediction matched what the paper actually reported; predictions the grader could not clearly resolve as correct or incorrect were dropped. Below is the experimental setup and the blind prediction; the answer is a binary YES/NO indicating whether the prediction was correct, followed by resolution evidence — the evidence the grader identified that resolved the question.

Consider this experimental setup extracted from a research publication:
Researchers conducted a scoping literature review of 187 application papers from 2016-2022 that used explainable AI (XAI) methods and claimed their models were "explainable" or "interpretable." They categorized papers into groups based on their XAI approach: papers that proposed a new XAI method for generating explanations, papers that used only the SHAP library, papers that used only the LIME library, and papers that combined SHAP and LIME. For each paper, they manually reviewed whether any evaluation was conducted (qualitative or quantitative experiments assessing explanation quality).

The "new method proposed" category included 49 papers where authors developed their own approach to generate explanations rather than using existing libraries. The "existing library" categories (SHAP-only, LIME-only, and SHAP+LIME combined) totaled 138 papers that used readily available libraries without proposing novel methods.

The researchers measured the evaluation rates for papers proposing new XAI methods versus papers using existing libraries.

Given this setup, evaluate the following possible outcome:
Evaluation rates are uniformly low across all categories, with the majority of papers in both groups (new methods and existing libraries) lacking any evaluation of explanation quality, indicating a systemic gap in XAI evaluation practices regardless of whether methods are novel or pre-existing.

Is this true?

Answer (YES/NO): NO